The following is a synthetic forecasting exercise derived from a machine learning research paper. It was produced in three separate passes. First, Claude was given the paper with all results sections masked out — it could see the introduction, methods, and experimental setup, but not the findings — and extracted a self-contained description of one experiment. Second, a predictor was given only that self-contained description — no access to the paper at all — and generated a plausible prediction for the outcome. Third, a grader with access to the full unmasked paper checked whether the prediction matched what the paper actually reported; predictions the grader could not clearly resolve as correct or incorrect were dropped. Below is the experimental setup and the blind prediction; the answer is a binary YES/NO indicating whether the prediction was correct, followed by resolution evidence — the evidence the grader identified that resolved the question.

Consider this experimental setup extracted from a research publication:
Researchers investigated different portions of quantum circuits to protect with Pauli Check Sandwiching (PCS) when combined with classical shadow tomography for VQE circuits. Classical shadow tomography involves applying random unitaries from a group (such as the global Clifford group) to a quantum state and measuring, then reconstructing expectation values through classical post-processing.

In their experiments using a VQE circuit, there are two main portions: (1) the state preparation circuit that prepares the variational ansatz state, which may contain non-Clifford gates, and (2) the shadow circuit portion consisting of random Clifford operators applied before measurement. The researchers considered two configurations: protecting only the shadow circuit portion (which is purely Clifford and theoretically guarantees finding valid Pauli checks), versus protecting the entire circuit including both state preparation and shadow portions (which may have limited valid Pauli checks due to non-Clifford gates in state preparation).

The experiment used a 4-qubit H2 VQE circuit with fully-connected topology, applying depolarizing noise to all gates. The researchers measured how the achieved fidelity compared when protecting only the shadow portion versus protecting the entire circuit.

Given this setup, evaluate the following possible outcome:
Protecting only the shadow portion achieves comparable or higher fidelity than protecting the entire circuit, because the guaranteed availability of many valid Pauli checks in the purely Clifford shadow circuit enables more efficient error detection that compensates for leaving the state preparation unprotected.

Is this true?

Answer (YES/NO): NO